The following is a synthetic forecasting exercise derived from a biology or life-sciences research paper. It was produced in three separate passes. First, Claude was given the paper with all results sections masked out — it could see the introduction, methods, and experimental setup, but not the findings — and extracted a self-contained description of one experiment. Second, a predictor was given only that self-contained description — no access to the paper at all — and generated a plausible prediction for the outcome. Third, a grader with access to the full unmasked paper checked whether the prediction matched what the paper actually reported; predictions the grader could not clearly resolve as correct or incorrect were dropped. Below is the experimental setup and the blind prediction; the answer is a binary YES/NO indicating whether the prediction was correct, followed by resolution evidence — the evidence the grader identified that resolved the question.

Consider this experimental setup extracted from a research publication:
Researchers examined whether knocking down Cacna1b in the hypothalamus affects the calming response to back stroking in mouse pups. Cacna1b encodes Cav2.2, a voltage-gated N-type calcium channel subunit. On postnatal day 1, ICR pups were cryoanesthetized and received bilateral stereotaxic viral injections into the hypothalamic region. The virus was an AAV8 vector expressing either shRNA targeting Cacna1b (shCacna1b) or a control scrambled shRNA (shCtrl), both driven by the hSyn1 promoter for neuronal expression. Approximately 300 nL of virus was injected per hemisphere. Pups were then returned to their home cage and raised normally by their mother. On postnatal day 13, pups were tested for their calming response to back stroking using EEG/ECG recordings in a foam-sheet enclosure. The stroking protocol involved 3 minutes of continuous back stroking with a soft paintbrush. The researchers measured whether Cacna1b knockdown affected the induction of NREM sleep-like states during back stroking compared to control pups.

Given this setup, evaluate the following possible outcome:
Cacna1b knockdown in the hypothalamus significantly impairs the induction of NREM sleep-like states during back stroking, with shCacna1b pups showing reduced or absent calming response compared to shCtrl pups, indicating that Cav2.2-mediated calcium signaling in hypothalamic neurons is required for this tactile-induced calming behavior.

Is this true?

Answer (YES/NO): YES